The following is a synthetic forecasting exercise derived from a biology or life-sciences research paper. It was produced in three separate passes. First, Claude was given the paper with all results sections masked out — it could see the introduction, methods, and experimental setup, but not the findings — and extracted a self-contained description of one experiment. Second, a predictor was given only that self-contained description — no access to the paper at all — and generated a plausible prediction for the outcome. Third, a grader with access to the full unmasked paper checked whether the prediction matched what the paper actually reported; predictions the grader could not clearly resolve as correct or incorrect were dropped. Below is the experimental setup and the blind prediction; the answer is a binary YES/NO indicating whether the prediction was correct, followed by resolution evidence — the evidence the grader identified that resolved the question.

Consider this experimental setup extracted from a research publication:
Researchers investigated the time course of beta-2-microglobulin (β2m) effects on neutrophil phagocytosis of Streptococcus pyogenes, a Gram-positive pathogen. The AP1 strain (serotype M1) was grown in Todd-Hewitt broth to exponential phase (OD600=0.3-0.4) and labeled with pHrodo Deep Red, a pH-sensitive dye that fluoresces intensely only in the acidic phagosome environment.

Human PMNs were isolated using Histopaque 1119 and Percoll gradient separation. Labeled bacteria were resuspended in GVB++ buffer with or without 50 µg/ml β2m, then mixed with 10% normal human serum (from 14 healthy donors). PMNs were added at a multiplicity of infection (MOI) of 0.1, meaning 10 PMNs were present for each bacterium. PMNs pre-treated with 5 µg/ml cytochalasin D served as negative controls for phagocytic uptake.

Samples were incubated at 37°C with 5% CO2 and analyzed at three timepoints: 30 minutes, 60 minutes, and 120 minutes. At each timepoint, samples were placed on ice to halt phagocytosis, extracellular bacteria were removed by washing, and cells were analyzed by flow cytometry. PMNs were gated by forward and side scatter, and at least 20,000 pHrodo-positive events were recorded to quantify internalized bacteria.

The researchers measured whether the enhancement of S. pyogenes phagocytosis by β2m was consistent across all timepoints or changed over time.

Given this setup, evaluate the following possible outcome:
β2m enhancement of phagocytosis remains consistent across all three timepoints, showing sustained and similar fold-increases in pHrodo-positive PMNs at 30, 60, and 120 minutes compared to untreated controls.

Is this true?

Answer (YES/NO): NO